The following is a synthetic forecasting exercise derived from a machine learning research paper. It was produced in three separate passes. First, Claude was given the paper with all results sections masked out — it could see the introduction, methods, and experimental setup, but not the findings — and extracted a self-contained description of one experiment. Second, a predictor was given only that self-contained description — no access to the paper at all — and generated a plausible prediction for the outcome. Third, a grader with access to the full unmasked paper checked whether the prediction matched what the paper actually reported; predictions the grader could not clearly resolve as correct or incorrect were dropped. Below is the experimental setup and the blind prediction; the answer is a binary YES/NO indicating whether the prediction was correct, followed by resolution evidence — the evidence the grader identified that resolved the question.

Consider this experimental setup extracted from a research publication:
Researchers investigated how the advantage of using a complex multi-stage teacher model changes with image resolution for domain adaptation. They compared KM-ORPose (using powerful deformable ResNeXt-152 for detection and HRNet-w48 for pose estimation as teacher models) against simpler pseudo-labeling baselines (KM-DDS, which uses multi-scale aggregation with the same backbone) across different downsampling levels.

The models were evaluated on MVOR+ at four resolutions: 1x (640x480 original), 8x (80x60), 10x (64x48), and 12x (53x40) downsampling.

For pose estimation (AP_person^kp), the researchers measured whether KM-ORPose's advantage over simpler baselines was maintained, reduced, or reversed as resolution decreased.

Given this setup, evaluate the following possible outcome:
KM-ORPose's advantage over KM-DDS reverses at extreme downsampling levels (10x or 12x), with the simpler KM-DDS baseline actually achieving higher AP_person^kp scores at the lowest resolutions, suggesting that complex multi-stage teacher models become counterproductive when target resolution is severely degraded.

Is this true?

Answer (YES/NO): NO